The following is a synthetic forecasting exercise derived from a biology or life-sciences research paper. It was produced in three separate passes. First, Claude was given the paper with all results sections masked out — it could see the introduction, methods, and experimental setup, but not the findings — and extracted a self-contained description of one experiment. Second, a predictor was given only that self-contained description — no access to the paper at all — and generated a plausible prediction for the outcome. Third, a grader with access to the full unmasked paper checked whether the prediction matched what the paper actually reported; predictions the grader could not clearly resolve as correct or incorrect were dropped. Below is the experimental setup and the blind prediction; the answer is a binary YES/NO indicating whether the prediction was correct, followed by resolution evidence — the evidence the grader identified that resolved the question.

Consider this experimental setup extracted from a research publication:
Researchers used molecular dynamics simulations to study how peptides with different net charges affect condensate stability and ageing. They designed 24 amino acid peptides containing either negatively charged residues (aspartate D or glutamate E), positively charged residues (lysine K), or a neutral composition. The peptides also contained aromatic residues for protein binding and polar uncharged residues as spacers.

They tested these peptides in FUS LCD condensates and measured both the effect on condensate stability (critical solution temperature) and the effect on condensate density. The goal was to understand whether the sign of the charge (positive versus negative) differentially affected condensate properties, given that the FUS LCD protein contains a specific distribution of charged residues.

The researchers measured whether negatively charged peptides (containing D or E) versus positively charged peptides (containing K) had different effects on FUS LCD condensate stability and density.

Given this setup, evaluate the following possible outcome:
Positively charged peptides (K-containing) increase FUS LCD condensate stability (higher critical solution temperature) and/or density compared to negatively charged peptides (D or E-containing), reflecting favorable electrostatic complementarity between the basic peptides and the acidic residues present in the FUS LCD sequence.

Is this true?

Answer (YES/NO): NO